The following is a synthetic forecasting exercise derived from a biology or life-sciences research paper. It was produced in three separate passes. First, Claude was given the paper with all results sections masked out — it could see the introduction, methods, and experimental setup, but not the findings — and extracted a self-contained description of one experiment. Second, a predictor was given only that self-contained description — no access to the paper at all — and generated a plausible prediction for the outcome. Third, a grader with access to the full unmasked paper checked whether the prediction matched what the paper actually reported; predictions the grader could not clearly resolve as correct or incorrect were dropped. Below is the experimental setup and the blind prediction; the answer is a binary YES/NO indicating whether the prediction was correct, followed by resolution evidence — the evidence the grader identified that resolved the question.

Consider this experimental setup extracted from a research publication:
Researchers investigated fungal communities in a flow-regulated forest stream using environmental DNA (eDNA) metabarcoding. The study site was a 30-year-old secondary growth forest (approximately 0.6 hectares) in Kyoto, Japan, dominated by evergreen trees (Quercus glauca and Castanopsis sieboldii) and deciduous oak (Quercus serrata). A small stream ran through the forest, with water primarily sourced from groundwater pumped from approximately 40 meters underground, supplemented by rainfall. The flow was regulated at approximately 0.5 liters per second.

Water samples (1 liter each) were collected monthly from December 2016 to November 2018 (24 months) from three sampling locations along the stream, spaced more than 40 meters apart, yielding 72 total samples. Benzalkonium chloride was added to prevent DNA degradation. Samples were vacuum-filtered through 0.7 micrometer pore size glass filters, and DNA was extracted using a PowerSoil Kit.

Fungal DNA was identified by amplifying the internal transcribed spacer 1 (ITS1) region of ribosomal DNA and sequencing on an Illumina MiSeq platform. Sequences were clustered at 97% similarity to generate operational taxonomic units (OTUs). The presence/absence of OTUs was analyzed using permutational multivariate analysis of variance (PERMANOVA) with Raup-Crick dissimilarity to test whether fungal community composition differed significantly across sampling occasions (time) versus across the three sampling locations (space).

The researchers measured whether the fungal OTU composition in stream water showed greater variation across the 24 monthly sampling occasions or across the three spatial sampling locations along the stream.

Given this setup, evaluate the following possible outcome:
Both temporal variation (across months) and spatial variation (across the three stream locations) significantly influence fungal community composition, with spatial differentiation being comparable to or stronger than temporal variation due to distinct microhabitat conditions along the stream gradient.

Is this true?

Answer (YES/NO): NO